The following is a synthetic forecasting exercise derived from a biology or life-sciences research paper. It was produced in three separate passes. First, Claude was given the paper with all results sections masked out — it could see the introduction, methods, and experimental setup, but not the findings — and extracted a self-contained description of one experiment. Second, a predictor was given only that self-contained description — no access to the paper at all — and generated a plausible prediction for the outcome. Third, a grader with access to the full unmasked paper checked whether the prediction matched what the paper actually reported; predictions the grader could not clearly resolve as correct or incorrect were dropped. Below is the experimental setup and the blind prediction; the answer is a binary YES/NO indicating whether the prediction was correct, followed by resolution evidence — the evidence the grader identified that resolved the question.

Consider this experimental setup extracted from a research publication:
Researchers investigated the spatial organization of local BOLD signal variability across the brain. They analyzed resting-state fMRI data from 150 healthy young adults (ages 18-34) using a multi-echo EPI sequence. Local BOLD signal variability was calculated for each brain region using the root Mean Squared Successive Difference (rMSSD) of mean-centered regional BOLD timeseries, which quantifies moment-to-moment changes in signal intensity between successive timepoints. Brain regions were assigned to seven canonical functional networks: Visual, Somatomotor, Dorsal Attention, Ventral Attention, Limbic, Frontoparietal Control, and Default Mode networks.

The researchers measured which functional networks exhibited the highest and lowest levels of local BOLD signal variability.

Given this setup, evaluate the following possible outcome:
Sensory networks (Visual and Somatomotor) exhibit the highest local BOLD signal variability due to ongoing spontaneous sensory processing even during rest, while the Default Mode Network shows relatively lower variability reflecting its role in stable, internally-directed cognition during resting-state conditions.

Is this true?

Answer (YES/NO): NO